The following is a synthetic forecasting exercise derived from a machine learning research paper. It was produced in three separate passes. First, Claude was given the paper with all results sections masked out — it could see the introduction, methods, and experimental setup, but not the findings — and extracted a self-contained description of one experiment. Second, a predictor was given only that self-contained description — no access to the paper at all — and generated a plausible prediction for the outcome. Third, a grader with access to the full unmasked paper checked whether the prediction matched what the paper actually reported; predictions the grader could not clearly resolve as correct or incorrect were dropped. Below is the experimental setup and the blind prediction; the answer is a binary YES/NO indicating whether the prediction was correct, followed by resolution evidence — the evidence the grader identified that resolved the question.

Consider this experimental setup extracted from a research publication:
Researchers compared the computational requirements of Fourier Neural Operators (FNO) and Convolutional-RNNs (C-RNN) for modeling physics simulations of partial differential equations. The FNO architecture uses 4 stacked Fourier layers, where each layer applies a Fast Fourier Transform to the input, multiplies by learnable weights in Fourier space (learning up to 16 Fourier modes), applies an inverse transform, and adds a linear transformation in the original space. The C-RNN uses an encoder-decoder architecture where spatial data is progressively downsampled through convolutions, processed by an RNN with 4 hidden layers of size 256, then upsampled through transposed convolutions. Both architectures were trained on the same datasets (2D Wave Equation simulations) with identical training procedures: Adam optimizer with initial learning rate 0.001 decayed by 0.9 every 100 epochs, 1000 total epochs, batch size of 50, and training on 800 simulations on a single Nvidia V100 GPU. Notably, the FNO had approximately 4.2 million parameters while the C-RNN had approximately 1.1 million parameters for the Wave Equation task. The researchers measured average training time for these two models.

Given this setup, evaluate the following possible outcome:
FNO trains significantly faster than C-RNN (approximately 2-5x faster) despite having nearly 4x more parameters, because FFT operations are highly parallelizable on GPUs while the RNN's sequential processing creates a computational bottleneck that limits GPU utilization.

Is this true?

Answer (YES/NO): NO